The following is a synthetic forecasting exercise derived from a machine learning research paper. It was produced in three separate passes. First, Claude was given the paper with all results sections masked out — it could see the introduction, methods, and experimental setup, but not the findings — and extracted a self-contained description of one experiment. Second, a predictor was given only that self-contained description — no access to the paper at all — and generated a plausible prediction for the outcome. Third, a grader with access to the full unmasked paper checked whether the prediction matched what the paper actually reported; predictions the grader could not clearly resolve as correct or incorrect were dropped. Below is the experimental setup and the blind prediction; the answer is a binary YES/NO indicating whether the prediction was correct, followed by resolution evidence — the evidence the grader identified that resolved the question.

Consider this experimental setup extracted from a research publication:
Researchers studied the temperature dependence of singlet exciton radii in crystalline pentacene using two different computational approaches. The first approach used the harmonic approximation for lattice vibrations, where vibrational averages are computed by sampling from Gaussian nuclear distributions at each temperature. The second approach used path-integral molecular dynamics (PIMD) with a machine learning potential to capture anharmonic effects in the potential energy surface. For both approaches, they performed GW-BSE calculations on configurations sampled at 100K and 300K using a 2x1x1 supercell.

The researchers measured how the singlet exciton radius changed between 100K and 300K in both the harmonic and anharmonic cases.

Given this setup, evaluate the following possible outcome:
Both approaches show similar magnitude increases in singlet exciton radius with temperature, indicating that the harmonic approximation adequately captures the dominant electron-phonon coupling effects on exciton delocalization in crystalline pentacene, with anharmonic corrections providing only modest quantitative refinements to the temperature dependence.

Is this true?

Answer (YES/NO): NO